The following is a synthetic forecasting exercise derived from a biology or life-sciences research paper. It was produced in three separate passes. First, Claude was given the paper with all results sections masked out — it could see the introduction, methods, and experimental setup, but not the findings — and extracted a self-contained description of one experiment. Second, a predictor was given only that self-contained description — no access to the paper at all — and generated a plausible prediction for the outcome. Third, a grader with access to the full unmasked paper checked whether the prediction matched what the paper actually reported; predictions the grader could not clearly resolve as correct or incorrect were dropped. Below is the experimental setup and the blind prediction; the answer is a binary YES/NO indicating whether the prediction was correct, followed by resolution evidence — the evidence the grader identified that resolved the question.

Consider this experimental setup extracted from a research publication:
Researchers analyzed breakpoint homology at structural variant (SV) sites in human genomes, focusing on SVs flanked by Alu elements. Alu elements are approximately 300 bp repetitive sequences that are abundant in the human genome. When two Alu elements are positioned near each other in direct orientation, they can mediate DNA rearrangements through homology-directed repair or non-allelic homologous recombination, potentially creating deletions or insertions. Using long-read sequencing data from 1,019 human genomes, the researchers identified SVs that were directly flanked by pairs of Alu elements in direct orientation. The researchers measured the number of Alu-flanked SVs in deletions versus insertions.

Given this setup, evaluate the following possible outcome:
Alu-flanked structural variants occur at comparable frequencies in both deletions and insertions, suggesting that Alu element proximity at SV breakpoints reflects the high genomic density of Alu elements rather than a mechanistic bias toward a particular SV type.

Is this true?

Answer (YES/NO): NO